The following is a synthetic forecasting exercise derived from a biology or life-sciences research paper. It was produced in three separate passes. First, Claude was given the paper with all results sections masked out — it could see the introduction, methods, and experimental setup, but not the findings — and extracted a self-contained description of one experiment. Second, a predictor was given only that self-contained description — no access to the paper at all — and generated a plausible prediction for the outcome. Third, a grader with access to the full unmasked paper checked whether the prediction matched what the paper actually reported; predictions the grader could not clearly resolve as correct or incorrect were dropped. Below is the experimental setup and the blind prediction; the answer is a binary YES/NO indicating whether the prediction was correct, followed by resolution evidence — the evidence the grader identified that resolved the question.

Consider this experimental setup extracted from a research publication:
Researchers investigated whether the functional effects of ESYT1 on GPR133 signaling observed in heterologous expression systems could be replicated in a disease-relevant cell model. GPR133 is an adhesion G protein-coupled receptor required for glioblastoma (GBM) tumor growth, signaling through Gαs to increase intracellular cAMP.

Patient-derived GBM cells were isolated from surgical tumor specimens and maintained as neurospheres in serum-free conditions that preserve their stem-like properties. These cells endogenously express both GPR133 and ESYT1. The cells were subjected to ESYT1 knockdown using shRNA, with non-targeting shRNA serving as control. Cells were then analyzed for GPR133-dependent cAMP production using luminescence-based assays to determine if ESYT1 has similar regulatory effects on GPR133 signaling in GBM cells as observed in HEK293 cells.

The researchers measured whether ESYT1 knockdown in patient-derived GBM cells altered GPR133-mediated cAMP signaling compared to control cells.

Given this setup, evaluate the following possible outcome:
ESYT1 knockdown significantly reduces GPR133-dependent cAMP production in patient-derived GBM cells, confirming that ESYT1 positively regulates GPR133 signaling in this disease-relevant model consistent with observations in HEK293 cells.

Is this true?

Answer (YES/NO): NO